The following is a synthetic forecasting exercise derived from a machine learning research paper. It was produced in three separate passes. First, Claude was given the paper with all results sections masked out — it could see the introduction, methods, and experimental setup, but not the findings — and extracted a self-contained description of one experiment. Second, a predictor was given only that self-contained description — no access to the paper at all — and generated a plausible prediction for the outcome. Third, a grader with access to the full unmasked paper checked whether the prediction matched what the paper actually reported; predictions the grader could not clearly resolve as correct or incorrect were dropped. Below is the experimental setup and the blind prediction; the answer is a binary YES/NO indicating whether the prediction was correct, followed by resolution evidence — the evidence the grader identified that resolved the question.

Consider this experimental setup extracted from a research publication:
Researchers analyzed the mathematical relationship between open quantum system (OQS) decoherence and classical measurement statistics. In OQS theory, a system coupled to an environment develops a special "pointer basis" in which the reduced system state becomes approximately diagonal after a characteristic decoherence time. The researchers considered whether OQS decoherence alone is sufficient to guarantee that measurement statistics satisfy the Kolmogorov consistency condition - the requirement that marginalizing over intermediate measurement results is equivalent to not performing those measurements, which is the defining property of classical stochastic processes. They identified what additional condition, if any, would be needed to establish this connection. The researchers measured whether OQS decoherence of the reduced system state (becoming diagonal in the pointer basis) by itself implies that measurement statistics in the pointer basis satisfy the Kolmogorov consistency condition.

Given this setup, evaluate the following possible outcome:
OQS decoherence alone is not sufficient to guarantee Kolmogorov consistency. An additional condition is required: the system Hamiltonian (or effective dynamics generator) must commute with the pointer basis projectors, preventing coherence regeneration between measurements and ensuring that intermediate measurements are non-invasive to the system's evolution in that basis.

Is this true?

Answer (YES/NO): NO